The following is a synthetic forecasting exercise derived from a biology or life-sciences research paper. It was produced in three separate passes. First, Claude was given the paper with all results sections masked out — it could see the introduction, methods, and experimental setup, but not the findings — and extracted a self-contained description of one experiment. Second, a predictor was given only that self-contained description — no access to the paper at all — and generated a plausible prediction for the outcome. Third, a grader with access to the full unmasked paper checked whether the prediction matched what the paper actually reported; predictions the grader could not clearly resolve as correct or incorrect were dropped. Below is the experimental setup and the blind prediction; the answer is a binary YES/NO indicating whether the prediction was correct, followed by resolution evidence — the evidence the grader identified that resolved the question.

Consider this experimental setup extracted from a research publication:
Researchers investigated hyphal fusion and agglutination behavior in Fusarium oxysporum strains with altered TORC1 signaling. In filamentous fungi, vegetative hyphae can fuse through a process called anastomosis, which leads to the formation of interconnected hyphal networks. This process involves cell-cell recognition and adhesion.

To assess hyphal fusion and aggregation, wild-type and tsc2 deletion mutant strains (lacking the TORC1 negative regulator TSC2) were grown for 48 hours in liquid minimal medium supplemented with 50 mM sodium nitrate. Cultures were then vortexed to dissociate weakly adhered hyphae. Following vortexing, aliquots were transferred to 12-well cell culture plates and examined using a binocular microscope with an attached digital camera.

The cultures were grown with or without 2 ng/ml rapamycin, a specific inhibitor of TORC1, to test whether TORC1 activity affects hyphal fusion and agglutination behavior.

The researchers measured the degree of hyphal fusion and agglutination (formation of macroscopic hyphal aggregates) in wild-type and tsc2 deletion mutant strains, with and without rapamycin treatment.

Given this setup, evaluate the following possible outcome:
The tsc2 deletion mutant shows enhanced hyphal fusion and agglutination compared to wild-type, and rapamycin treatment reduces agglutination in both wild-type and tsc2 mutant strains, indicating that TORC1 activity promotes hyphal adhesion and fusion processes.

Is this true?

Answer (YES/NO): NO